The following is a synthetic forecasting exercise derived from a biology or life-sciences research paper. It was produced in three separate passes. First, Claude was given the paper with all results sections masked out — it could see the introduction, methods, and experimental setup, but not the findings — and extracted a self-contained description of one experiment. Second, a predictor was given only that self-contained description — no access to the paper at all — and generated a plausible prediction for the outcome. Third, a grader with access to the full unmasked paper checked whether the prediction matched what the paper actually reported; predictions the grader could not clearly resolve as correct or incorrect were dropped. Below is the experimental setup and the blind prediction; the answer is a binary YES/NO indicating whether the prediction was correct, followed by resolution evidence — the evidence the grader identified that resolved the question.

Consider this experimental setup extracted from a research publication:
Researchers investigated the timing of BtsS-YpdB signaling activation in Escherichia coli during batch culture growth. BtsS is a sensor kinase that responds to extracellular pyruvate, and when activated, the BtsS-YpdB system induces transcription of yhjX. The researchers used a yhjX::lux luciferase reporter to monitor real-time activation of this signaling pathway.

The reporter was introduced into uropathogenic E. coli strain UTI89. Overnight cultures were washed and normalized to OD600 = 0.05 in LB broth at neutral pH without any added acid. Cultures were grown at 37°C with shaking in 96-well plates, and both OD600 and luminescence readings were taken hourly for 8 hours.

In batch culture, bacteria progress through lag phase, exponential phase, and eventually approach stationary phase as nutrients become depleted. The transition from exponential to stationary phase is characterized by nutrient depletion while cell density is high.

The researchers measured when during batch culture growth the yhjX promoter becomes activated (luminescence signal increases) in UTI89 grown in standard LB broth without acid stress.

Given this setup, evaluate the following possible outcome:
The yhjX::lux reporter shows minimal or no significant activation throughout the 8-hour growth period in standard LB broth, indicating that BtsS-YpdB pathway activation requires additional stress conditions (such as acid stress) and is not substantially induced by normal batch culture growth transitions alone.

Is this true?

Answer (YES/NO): NO